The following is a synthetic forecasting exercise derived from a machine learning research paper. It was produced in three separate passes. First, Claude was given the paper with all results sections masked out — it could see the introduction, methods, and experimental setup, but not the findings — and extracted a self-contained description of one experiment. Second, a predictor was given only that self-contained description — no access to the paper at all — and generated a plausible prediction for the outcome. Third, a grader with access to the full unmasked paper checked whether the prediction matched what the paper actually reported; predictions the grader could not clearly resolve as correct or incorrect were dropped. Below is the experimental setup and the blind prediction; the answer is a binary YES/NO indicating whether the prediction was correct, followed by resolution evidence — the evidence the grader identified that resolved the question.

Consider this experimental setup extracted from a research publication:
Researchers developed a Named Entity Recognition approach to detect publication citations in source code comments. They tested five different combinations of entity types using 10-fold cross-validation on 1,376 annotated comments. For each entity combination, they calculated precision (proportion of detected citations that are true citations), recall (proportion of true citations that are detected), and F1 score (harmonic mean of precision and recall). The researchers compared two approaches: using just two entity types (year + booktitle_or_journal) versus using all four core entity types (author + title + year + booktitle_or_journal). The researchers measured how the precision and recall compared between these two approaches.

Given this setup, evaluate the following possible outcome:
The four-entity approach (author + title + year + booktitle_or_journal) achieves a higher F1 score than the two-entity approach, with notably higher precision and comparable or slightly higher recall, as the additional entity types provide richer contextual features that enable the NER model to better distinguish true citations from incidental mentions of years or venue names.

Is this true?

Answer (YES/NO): NO